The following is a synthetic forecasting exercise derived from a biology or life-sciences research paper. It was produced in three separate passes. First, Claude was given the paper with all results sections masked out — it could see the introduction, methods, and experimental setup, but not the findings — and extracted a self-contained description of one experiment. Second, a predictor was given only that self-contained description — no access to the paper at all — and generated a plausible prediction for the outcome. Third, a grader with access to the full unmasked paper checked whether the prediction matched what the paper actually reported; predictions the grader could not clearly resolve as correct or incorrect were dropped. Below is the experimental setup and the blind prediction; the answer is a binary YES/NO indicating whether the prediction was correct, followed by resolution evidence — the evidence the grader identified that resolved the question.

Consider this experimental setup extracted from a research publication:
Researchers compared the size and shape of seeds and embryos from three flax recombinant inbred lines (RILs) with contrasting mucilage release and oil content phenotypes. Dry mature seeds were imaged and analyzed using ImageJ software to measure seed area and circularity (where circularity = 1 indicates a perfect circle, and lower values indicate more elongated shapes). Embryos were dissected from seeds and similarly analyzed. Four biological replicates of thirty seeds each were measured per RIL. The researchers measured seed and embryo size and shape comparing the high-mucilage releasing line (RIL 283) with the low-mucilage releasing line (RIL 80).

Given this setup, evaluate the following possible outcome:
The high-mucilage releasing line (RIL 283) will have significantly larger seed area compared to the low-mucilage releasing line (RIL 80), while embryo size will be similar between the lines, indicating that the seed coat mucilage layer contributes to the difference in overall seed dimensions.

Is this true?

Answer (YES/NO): NO